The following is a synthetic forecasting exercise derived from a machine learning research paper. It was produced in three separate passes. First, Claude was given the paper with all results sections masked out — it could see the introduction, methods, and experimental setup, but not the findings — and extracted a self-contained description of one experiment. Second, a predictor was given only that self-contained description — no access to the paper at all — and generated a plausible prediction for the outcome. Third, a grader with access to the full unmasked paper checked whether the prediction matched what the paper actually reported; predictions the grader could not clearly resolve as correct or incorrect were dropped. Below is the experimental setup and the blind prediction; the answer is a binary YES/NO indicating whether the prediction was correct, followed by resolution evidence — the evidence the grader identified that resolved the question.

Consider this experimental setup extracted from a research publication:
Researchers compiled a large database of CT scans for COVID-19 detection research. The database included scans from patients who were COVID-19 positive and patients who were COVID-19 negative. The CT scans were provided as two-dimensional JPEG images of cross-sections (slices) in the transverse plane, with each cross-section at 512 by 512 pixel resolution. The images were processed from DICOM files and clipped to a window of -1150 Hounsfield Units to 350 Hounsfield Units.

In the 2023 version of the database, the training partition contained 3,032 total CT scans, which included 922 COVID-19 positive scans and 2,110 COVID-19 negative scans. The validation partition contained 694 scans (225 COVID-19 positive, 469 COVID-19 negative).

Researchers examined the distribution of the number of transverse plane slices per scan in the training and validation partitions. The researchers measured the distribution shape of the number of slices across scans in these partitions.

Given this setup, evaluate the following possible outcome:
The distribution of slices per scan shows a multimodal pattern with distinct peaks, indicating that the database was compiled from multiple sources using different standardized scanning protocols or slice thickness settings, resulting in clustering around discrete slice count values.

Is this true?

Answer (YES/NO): YES